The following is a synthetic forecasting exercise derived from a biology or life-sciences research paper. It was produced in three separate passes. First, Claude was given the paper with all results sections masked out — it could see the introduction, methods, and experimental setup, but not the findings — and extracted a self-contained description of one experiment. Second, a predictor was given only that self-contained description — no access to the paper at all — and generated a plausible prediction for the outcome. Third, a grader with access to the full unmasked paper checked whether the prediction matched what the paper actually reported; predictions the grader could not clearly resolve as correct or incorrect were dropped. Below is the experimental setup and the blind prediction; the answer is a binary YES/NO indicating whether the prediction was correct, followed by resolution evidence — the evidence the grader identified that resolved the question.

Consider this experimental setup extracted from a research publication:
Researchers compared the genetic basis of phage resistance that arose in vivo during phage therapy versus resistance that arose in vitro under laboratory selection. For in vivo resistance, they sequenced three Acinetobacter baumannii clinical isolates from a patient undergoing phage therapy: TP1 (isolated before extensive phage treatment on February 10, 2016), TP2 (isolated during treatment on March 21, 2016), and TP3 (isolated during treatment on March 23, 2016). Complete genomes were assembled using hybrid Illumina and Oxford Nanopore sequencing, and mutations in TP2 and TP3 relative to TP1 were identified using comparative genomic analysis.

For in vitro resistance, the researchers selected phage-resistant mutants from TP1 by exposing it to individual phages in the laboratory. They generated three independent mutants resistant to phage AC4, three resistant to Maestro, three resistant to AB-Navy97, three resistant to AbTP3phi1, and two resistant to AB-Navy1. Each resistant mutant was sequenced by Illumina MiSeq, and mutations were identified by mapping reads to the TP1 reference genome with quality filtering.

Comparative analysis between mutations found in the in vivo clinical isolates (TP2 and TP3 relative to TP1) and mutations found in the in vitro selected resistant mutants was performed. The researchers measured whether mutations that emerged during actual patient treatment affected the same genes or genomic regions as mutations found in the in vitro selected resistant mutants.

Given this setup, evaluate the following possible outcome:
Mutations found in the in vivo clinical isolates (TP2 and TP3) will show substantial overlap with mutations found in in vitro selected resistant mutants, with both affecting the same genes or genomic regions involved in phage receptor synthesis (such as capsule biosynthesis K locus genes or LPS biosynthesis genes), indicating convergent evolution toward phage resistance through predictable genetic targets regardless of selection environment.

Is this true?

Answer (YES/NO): YES